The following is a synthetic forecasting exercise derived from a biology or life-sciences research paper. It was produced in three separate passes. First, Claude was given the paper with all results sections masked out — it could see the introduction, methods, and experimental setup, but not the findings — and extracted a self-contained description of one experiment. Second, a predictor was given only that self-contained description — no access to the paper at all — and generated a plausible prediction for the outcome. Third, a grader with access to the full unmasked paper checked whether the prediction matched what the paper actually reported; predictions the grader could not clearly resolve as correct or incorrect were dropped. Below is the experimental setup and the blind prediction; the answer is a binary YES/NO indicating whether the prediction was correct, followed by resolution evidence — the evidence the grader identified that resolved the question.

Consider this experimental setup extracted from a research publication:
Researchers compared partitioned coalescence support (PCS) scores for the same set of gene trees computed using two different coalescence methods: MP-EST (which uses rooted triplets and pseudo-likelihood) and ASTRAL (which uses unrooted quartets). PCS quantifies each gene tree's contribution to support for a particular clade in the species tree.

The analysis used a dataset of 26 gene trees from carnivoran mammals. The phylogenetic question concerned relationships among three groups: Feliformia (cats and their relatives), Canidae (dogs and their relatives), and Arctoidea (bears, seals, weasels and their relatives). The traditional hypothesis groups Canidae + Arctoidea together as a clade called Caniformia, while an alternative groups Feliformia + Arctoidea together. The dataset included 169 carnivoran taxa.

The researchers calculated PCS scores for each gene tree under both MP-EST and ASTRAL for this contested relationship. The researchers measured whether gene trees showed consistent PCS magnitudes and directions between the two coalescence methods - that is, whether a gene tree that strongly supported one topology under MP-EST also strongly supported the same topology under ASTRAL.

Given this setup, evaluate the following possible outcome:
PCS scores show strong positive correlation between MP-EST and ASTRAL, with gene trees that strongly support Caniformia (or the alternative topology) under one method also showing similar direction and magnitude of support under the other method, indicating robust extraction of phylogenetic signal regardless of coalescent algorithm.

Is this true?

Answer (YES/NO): NO